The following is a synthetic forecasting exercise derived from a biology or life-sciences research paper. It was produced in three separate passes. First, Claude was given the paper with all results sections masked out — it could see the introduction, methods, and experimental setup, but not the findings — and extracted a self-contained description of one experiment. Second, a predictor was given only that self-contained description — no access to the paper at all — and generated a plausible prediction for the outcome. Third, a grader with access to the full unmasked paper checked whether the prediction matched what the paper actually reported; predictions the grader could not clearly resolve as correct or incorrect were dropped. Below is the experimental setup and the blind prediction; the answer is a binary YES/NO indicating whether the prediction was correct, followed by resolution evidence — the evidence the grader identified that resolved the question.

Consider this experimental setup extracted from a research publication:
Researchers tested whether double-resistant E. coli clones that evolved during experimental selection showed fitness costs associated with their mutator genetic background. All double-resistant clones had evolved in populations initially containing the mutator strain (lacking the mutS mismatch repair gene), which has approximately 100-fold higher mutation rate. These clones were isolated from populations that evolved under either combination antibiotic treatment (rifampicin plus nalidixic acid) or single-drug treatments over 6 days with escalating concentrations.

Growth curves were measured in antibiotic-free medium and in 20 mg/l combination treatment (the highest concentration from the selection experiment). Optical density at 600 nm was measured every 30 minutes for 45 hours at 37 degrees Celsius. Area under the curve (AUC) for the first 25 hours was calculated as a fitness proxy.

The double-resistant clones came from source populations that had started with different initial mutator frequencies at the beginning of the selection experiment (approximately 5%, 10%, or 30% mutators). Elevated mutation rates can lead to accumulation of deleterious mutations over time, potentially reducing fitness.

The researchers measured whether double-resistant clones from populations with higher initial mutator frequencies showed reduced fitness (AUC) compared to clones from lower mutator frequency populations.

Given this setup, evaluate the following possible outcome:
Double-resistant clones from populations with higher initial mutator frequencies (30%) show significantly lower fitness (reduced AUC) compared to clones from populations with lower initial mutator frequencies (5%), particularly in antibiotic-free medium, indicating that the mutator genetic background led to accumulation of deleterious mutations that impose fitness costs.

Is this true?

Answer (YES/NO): NO